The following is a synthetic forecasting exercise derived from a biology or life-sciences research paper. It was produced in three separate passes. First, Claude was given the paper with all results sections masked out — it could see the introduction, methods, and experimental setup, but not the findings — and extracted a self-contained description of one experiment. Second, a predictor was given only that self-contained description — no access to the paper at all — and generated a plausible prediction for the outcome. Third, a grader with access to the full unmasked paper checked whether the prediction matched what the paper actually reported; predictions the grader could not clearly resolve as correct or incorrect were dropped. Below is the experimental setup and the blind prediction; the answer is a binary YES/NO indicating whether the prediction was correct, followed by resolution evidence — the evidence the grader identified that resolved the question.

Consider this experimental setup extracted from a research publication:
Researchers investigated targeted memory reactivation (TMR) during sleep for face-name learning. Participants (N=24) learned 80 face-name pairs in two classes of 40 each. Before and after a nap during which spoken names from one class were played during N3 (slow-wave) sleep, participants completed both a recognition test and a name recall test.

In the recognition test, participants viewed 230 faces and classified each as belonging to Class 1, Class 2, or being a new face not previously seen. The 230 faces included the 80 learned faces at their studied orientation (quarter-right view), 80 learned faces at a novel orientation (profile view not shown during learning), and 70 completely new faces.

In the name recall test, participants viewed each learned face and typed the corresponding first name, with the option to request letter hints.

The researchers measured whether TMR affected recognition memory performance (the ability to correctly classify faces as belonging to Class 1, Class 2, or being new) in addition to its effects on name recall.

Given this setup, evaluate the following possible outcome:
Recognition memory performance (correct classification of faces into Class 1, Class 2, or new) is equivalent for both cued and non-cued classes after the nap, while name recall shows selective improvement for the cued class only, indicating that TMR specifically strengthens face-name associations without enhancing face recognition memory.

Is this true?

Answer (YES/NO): NO